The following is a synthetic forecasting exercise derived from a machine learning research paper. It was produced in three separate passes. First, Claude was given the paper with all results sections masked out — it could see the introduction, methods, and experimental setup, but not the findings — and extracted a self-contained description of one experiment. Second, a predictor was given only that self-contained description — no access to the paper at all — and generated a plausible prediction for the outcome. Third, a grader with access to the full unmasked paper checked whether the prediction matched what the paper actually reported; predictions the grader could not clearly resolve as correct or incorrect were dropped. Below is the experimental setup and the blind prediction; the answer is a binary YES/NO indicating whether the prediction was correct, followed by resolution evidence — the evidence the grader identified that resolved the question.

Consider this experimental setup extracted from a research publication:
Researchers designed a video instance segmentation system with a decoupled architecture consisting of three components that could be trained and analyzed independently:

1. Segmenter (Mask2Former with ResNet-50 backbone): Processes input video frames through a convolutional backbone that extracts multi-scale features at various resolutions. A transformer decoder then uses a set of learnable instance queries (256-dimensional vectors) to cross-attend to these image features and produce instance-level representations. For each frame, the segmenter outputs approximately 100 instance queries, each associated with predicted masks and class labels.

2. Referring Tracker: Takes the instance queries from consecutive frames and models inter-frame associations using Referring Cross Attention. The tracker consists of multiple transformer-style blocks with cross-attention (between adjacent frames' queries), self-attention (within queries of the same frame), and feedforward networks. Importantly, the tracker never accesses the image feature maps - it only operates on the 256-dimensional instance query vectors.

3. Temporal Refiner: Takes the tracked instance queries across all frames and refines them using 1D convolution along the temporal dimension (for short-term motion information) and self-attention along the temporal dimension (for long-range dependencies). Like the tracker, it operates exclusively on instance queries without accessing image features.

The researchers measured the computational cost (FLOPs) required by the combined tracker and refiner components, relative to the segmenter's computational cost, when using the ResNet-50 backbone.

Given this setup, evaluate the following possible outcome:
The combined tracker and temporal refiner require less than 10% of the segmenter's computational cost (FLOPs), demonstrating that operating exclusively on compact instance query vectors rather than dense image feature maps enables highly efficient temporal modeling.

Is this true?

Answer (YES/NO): YES